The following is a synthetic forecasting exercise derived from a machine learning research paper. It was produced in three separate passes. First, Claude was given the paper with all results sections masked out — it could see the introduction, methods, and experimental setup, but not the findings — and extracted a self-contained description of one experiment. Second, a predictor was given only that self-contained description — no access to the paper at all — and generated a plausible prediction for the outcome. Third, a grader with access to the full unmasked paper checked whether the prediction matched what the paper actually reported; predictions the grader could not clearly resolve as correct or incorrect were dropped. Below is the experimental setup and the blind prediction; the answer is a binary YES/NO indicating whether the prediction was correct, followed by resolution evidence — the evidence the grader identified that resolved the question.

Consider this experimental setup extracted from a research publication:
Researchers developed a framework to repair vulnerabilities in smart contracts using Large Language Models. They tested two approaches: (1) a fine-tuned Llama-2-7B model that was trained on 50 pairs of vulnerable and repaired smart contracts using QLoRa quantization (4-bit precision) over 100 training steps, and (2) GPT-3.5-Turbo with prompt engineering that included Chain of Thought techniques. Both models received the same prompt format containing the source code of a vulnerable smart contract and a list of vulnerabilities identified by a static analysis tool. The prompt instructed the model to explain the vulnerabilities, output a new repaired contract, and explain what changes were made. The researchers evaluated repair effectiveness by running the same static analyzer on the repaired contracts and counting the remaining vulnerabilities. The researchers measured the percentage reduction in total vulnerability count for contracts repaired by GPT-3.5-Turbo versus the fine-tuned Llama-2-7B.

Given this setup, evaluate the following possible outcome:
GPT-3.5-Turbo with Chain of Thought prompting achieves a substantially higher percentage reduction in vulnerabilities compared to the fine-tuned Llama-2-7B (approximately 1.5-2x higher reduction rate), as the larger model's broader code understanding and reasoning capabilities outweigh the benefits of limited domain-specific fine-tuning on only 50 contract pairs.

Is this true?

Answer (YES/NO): NO